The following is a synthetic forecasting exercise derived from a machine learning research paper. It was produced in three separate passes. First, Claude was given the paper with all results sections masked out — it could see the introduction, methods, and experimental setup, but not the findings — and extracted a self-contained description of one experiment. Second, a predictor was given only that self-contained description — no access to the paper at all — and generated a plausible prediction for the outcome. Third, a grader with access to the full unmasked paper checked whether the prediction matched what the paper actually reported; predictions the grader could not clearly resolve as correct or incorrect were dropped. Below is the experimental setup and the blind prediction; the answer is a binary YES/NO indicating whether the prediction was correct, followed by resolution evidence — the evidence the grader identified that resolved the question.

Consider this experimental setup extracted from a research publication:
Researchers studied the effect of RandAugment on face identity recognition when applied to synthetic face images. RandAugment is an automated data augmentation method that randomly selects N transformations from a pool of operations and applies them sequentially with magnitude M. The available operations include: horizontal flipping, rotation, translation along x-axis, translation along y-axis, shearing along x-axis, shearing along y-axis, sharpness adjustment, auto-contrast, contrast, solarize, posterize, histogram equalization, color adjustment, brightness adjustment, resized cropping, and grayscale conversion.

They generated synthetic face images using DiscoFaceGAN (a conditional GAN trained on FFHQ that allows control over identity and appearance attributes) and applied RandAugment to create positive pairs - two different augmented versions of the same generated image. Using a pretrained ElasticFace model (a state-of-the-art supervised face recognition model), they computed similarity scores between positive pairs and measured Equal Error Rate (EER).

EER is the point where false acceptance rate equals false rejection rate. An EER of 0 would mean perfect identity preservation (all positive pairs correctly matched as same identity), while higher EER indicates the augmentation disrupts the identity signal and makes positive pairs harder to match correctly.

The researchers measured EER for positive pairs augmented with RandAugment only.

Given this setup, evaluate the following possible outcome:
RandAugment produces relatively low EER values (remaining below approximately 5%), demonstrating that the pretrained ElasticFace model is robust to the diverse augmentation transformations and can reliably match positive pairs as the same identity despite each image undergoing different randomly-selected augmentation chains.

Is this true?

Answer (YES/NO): NO